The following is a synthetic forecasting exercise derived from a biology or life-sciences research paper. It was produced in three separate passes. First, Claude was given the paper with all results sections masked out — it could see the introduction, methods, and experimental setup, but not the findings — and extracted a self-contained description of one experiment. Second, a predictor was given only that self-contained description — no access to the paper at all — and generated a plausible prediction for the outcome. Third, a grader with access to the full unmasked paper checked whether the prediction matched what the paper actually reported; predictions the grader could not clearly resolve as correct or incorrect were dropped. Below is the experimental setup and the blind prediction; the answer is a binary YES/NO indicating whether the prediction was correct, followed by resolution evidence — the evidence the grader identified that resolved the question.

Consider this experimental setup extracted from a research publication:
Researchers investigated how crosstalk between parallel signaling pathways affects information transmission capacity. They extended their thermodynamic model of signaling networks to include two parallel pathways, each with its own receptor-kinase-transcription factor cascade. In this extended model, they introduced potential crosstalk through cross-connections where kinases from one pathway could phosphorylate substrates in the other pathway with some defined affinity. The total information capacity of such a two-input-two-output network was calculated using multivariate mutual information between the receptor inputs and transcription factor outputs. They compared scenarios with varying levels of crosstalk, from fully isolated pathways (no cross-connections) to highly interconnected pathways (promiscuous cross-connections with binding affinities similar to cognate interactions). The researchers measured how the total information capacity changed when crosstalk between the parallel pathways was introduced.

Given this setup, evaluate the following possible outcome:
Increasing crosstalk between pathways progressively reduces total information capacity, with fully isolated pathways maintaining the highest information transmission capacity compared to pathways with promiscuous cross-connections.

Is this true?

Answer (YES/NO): NO